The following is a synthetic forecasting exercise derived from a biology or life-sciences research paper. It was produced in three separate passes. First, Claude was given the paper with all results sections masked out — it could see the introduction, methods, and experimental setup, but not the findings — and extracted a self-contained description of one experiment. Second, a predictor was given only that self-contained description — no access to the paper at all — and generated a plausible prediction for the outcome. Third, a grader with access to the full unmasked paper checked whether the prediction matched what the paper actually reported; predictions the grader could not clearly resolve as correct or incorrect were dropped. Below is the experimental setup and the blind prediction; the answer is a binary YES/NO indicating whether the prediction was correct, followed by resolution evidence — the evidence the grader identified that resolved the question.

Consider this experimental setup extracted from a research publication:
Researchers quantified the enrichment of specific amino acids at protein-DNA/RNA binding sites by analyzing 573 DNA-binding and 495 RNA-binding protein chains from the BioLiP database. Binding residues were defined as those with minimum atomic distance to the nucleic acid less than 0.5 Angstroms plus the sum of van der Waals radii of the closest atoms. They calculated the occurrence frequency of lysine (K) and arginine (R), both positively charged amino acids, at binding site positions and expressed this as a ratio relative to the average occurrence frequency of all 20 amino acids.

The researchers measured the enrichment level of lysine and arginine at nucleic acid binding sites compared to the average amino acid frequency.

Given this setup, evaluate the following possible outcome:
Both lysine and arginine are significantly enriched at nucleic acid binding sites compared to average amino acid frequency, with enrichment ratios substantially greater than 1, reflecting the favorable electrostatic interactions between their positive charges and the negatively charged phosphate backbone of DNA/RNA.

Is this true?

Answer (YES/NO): YES